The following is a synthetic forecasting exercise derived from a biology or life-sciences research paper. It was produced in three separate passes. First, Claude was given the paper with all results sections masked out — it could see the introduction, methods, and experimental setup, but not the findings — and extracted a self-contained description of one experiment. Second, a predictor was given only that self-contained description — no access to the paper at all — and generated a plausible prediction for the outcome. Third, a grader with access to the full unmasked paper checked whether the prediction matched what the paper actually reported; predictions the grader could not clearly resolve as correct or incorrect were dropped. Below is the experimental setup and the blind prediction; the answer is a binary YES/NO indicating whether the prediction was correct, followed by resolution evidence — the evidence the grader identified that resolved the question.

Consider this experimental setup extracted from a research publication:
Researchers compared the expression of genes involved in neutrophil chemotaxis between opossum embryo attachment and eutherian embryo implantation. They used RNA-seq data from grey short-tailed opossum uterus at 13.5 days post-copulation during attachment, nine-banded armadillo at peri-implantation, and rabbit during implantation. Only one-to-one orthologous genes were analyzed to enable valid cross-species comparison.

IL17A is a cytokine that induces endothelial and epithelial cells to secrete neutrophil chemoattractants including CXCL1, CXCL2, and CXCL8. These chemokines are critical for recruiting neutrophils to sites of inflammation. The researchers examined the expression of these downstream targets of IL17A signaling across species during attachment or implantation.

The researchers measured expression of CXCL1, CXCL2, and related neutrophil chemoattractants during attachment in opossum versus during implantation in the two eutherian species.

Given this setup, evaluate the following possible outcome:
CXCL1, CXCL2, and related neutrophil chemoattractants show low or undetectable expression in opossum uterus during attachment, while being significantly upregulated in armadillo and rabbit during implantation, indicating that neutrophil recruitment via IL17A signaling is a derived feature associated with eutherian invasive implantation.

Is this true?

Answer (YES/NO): NO